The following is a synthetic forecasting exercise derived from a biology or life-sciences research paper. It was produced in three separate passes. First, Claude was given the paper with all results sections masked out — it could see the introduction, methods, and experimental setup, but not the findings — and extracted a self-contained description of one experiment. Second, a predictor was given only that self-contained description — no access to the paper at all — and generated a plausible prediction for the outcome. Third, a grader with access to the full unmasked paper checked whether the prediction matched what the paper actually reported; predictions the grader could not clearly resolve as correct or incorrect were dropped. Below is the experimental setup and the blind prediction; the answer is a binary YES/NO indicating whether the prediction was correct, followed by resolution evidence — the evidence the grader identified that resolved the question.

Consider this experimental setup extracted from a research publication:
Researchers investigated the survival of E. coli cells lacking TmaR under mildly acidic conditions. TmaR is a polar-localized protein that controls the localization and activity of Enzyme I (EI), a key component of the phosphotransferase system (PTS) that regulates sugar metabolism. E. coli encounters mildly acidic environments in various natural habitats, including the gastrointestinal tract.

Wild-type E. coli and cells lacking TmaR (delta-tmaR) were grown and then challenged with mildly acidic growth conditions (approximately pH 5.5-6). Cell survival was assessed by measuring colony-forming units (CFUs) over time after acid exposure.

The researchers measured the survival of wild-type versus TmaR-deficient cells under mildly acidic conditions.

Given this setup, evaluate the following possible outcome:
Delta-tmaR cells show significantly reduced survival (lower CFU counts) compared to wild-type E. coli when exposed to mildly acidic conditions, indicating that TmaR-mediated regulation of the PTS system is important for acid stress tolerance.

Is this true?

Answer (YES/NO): YES